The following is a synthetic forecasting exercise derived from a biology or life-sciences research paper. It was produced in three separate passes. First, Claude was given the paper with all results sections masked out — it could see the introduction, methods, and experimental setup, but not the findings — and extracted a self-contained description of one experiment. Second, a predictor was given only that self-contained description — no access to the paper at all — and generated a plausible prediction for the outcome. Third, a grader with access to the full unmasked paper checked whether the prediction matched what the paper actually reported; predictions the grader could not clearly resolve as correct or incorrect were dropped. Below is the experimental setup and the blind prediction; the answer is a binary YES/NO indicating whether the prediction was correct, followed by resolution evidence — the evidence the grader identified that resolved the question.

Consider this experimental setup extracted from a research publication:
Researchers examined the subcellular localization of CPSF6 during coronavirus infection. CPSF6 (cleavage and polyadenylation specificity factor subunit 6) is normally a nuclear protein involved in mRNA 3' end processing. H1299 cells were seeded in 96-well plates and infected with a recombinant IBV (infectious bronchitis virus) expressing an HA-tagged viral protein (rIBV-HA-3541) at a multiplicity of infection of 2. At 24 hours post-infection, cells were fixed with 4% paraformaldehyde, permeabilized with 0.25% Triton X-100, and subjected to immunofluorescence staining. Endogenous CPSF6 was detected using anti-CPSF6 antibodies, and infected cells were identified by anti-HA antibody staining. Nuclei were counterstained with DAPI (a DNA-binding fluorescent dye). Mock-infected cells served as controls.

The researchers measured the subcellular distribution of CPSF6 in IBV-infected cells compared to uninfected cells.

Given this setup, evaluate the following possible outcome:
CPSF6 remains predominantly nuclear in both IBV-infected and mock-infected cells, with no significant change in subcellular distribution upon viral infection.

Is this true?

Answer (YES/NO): NO